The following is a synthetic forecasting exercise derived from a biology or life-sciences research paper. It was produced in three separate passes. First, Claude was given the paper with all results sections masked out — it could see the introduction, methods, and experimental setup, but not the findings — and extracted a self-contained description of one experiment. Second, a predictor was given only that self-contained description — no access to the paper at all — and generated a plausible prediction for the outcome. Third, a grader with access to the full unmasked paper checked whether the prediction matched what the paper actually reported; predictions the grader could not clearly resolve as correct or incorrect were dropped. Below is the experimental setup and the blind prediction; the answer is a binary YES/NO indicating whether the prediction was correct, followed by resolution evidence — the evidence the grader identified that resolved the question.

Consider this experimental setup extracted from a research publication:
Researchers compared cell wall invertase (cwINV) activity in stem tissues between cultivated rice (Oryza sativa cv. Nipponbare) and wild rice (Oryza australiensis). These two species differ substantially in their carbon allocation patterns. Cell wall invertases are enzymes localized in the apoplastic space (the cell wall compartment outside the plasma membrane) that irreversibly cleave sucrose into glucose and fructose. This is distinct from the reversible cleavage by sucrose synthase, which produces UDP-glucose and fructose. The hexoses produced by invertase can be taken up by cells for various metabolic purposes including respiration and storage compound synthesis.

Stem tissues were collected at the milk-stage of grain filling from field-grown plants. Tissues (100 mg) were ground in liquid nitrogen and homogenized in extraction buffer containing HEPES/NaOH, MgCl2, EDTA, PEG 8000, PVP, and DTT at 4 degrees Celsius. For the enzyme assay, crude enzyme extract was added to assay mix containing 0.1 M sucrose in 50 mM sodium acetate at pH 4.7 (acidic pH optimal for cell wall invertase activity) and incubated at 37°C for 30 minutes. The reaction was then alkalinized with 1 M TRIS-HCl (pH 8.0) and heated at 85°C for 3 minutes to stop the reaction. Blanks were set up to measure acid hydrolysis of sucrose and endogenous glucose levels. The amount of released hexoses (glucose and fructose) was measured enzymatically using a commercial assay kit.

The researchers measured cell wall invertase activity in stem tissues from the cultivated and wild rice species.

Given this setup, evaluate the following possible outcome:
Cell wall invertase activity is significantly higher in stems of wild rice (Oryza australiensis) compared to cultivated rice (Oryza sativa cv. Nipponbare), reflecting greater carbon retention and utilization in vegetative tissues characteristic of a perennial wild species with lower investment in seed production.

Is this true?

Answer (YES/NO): NO